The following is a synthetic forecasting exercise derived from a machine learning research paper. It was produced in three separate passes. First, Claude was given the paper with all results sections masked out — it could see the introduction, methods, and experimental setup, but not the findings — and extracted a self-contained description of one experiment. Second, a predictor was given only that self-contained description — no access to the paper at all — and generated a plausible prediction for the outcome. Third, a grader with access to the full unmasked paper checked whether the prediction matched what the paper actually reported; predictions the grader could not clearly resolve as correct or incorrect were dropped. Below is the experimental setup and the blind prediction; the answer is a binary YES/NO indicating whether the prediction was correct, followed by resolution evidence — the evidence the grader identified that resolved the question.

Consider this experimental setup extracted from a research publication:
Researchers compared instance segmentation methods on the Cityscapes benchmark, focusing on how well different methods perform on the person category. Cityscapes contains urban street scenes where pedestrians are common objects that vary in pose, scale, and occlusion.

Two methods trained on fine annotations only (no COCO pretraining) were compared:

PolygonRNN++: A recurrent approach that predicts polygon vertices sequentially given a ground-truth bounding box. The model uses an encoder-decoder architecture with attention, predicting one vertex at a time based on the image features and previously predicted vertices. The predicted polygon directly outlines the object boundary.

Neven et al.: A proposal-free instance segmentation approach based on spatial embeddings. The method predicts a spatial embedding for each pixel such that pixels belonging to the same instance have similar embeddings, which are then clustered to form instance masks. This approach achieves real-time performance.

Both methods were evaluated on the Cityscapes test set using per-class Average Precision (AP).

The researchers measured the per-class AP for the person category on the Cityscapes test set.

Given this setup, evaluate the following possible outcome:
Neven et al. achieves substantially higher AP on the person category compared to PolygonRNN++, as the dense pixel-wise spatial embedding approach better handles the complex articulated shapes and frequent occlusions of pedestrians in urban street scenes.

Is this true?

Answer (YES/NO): YES